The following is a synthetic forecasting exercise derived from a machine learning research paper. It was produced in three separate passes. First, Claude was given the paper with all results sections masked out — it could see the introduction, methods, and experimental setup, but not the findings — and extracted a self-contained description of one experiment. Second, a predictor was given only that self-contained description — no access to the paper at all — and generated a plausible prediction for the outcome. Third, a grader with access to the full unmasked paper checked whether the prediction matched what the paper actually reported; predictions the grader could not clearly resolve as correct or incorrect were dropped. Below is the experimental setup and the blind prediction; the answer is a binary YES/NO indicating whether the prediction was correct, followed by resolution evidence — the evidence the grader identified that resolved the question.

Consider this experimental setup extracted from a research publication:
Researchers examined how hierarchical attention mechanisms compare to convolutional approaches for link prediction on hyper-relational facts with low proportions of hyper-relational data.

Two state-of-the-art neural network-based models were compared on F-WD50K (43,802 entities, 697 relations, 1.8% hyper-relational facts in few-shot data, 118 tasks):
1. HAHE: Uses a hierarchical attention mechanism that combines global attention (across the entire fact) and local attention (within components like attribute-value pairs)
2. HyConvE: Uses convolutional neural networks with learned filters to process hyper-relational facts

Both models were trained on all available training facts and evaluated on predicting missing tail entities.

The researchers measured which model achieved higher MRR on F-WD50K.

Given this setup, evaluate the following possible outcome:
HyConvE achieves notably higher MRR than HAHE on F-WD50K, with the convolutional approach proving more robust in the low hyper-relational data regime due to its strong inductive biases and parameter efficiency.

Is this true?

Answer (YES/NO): NO